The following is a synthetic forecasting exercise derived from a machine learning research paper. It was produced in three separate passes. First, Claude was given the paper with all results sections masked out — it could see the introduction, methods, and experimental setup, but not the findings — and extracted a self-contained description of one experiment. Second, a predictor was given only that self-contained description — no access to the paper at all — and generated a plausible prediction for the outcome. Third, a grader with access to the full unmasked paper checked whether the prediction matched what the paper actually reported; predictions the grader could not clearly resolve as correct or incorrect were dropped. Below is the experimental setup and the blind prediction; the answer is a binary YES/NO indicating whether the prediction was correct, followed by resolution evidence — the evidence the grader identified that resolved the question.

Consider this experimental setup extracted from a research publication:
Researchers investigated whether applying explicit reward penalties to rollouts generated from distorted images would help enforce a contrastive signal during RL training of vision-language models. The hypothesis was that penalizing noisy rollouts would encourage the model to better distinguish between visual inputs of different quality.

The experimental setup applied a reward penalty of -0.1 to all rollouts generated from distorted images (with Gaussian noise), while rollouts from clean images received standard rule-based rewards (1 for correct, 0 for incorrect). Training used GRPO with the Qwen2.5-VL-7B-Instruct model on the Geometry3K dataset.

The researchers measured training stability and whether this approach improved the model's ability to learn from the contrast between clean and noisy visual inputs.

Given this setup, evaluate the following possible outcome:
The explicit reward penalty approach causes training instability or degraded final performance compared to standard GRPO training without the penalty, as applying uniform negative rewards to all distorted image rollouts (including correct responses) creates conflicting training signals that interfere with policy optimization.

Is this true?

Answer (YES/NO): YES